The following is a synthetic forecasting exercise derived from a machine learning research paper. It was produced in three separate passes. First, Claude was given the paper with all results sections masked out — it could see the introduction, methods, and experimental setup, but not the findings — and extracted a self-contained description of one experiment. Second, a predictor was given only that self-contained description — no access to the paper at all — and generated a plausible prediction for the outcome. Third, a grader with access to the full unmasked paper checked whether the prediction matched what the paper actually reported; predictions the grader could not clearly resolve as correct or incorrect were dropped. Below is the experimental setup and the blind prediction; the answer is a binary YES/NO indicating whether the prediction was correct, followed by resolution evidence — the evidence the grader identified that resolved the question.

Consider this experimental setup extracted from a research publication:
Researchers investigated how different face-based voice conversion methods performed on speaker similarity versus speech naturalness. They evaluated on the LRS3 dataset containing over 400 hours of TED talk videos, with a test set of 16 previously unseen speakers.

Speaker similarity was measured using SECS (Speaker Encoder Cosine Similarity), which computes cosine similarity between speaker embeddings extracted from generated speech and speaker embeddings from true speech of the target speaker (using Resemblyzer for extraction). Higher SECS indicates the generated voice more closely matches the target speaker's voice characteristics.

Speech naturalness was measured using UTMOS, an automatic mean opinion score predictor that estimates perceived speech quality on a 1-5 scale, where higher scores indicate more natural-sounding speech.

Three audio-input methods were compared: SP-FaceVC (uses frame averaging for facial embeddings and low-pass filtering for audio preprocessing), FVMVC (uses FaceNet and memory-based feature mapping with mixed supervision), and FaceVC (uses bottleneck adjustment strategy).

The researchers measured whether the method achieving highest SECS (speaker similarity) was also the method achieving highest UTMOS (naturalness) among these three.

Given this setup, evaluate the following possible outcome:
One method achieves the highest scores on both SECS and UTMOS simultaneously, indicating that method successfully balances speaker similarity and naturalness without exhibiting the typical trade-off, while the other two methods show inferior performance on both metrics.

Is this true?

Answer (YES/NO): NO